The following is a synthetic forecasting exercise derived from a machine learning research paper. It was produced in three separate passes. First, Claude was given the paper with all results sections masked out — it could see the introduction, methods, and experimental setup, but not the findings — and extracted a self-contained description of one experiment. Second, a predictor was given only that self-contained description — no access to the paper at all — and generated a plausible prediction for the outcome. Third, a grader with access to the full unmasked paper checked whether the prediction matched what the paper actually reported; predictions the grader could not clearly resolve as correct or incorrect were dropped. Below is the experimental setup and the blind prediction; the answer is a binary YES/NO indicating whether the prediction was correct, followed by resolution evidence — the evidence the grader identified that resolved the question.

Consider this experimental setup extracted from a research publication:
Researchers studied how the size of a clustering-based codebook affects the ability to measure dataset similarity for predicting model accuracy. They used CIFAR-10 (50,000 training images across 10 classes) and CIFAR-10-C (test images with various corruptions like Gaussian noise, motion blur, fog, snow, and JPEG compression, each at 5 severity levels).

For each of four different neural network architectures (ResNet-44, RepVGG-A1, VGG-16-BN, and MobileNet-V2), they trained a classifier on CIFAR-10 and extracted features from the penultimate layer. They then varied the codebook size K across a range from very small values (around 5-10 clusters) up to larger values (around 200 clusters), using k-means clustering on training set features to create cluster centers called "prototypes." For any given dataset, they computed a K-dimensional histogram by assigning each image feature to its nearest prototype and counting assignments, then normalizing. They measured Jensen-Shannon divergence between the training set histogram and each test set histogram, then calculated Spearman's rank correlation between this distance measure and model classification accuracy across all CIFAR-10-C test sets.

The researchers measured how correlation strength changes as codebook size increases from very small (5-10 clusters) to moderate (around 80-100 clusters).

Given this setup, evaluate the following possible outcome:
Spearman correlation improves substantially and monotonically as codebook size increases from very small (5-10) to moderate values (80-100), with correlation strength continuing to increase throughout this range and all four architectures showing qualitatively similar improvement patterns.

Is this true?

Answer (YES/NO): NO